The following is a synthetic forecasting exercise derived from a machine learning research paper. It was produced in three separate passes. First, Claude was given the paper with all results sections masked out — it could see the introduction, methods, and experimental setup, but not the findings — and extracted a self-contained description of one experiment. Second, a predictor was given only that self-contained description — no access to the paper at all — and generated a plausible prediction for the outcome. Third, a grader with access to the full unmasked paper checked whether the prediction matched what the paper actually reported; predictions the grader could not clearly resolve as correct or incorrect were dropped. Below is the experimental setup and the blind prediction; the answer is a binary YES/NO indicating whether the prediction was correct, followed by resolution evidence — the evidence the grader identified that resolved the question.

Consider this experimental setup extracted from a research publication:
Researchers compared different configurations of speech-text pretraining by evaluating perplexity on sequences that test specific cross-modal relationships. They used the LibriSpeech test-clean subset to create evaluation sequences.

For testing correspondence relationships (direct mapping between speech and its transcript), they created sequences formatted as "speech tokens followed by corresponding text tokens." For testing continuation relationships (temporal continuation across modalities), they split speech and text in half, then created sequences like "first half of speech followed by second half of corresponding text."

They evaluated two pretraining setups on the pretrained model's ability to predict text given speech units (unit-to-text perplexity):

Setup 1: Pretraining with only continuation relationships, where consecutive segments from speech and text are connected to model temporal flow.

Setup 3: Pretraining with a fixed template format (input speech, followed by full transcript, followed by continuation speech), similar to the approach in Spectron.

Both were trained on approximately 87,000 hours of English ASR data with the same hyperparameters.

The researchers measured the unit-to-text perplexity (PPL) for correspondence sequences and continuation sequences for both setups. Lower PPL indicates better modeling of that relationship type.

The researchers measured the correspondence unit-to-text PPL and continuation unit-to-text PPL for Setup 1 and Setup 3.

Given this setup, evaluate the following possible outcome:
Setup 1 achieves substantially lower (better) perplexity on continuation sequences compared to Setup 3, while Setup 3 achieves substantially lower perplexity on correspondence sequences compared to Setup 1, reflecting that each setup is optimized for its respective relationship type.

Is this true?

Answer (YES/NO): YES